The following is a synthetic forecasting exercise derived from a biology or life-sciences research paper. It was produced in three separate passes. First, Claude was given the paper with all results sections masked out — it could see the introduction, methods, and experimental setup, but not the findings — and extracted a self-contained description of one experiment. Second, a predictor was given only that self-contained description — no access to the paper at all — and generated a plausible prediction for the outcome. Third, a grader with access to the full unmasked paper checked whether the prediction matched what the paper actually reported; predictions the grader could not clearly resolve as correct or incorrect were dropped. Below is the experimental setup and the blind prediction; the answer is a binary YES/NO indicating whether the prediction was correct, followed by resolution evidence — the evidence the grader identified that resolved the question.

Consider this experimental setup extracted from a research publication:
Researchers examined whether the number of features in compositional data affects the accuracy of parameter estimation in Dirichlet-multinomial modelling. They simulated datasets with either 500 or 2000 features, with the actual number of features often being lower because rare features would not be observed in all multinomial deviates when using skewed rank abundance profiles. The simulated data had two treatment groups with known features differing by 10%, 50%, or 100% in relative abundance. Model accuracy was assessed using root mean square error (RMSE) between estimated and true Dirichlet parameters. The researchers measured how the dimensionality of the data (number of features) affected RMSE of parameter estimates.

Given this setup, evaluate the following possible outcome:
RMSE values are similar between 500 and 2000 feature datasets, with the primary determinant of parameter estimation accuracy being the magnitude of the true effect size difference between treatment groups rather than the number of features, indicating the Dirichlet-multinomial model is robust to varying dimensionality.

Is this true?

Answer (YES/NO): NO